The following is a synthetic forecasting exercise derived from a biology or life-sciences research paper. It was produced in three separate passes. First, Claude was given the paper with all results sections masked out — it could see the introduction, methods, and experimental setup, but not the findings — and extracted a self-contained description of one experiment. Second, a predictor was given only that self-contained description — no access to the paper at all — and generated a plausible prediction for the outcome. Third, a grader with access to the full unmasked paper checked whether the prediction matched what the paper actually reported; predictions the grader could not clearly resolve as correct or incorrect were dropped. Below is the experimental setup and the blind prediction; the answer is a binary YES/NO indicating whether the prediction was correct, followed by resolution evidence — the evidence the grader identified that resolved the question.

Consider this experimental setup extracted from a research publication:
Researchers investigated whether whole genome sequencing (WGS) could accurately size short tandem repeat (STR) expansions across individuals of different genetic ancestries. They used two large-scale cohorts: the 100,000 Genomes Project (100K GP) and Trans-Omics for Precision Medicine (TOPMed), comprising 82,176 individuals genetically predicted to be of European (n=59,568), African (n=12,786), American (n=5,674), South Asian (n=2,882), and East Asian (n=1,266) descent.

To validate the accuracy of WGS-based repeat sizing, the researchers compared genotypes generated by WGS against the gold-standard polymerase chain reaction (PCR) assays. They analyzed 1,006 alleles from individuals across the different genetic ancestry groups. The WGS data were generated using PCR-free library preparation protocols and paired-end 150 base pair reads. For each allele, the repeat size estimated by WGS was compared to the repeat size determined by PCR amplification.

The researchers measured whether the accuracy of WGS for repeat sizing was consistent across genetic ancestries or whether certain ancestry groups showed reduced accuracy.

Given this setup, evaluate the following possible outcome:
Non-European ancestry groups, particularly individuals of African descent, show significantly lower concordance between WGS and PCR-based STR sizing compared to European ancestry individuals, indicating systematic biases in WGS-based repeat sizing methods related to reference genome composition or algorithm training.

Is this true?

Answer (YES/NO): NO